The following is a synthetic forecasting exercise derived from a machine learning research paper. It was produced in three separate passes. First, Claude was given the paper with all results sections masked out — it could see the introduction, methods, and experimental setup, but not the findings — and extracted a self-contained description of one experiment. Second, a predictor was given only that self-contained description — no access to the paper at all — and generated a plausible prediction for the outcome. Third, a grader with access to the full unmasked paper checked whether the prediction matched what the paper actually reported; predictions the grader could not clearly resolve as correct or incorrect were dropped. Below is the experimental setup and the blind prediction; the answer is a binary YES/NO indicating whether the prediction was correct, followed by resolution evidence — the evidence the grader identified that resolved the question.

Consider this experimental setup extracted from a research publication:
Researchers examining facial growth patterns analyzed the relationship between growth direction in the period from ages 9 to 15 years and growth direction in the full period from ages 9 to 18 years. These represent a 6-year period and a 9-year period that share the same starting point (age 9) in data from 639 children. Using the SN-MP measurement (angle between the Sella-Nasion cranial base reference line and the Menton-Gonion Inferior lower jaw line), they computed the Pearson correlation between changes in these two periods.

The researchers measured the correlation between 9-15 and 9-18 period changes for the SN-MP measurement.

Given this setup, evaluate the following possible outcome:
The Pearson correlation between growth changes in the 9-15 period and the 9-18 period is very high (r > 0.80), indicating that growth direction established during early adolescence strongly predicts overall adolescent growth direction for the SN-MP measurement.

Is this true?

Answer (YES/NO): YES